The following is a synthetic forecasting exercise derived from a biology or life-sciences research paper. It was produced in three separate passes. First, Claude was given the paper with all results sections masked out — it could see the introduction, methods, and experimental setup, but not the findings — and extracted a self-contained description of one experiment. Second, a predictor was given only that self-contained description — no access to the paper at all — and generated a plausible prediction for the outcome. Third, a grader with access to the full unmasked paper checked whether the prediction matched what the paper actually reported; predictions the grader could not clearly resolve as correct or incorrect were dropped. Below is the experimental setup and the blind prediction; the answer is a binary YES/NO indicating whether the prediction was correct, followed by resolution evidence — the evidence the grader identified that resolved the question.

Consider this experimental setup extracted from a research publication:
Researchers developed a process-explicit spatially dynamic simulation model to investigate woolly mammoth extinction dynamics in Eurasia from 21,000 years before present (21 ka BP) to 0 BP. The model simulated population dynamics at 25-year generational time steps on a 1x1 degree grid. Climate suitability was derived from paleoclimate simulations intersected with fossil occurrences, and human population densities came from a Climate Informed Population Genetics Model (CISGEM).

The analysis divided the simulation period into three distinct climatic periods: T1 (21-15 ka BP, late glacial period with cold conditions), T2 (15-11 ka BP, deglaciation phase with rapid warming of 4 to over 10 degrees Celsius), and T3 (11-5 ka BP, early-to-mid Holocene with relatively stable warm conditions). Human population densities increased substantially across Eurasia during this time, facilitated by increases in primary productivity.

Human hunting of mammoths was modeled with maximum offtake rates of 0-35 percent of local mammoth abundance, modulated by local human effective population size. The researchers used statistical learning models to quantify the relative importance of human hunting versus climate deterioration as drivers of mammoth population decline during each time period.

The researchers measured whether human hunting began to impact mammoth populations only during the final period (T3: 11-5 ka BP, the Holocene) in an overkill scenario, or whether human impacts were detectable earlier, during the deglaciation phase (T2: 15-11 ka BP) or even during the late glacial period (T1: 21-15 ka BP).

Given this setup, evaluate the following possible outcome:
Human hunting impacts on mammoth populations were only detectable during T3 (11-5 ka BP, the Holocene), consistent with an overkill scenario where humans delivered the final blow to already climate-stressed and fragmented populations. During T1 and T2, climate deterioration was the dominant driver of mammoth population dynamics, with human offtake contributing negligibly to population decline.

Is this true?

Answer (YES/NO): NO